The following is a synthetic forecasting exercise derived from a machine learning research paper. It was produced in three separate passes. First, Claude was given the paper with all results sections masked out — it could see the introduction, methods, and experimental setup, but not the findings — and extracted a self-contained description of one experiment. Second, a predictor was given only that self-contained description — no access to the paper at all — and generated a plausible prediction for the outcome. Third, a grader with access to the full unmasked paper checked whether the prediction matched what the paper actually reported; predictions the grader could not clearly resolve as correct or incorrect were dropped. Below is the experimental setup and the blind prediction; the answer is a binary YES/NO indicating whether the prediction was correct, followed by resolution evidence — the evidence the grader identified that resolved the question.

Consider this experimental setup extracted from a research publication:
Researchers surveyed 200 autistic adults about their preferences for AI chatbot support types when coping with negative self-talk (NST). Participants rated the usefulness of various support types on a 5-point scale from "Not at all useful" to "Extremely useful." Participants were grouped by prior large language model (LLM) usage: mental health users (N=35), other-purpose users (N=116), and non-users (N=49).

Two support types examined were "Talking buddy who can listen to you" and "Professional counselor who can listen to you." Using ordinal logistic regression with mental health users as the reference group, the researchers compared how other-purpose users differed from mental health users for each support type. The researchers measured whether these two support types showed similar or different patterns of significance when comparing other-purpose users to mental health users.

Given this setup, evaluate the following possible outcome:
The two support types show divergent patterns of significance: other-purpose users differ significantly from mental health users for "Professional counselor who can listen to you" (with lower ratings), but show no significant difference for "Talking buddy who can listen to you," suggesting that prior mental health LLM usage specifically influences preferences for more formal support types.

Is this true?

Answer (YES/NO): NO